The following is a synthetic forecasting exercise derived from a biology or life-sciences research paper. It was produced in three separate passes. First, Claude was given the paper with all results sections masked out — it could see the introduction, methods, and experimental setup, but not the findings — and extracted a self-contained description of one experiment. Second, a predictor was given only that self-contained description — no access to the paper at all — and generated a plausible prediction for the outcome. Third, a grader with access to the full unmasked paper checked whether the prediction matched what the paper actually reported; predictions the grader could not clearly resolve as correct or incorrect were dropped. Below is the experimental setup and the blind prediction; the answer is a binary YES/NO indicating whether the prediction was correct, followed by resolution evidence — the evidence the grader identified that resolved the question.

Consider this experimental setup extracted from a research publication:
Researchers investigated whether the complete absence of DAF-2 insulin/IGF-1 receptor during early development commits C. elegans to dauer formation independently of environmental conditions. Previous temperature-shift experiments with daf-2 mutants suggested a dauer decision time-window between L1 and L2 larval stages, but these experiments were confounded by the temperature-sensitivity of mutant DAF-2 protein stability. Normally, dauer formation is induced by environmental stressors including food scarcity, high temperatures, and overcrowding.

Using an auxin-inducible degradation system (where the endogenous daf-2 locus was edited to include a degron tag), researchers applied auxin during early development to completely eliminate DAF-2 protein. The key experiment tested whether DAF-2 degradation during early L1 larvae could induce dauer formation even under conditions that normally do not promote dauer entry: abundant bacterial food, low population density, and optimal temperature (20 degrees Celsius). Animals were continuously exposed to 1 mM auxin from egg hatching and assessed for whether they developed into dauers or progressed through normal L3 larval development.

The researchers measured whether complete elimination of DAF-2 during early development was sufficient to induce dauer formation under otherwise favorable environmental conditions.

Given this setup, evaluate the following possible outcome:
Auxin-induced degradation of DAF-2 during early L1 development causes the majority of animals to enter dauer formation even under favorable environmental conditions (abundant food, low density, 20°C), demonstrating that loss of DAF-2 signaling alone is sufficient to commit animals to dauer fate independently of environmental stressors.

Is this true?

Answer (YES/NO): YES